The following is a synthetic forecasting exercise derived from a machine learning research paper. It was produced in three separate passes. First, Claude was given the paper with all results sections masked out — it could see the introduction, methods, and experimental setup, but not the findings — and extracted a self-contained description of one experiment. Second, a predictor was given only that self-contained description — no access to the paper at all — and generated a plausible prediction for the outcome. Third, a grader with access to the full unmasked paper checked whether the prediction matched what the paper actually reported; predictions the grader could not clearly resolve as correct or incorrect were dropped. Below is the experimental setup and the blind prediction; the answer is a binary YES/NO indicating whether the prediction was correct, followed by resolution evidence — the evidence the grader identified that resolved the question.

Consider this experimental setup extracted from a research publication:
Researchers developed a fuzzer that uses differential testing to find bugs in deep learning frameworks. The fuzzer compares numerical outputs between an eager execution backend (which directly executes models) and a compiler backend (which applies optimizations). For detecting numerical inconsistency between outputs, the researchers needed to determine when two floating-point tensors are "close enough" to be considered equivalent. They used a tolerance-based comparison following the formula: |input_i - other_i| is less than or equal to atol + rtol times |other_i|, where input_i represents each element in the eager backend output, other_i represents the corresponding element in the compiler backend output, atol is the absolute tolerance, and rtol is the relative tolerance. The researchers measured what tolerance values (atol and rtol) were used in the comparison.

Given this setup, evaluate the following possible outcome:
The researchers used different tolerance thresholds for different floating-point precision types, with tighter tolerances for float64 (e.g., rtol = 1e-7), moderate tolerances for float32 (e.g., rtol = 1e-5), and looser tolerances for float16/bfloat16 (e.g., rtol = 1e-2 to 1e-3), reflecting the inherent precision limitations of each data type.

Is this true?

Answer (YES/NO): NO